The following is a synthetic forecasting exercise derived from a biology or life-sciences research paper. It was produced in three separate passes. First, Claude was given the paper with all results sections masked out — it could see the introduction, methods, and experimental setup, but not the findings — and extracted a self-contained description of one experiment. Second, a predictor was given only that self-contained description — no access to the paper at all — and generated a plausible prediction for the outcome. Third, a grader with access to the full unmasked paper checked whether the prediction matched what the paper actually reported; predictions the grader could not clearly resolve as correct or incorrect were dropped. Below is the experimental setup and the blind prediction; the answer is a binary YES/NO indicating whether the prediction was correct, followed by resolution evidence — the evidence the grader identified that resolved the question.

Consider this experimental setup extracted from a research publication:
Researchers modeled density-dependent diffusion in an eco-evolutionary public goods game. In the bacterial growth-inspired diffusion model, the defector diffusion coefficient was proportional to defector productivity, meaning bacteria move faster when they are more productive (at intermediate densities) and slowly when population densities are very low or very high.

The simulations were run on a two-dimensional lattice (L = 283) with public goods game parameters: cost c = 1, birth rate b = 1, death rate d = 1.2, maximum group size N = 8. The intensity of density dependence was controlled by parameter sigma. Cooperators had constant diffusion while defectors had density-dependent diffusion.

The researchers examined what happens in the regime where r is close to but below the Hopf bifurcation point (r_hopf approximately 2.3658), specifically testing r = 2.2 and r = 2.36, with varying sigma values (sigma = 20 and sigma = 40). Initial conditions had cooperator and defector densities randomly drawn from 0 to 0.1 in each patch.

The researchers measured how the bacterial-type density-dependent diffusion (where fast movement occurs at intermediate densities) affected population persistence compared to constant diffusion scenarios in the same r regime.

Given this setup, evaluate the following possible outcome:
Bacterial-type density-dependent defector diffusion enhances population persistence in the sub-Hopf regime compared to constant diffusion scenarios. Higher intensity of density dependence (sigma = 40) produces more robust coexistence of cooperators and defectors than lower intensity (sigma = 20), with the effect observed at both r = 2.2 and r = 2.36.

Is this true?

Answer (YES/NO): NO